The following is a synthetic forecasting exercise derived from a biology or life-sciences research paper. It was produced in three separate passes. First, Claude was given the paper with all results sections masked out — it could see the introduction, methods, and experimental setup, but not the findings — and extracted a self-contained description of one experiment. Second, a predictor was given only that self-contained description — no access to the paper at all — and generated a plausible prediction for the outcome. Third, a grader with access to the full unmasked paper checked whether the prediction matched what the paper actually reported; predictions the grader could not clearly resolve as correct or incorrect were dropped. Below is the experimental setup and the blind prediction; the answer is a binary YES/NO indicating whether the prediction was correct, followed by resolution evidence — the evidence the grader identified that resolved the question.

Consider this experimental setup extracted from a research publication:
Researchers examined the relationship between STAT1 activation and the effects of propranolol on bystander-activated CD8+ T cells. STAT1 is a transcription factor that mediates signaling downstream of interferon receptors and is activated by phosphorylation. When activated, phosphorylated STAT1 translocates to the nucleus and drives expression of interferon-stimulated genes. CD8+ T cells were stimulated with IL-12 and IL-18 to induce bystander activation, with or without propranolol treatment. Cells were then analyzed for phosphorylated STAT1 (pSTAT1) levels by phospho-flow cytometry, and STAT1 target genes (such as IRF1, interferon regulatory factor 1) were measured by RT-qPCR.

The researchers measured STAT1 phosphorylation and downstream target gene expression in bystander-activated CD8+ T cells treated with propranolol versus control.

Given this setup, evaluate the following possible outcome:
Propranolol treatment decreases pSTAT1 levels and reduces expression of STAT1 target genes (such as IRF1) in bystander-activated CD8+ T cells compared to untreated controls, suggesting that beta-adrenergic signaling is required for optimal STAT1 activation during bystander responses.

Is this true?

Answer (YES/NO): YES